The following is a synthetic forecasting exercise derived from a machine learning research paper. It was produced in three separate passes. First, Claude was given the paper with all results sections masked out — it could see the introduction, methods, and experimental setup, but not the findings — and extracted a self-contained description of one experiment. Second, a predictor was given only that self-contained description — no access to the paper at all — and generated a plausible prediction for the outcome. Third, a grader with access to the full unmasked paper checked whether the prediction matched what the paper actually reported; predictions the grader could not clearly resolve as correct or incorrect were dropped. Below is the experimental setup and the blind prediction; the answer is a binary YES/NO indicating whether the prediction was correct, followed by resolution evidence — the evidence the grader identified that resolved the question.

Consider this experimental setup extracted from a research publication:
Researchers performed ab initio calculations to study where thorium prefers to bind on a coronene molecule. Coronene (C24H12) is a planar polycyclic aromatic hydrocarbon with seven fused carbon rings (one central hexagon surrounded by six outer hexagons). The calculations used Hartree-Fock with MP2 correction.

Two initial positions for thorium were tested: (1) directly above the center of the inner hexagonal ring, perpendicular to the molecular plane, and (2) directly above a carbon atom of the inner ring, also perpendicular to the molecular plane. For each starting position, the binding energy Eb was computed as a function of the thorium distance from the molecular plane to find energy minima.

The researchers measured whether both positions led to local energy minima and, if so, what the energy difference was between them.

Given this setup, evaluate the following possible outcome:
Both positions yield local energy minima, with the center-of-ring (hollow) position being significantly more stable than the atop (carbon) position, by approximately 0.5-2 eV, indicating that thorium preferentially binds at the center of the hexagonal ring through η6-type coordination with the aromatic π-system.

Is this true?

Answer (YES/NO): YES